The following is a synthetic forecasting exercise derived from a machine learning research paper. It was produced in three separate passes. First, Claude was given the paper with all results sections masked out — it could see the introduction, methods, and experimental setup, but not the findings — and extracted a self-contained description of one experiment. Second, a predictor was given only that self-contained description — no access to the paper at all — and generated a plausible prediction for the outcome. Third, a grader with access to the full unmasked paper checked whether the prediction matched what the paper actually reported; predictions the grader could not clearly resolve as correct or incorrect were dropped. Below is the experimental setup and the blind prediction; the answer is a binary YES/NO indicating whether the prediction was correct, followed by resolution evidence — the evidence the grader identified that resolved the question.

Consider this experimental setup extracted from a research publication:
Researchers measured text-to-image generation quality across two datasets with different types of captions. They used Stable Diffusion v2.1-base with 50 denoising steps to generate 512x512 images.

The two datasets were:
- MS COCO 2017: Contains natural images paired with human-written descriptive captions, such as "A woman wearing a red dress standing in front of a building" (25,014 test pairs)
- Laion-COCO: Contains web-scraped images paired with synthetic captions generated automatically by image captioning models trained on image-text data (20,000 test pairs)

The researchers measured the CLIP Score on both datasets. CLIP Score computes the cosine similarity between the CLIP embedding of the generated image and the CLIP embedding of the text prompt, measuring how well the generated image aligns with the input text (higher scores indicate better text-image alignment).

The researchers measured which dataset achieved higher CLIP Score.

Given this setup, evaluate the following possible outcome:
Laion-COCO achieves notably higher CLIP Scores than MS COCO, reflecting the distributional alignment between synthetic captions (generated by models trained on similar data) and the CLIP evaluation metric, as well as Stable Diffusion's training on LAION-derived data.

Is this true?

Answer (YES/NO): NO